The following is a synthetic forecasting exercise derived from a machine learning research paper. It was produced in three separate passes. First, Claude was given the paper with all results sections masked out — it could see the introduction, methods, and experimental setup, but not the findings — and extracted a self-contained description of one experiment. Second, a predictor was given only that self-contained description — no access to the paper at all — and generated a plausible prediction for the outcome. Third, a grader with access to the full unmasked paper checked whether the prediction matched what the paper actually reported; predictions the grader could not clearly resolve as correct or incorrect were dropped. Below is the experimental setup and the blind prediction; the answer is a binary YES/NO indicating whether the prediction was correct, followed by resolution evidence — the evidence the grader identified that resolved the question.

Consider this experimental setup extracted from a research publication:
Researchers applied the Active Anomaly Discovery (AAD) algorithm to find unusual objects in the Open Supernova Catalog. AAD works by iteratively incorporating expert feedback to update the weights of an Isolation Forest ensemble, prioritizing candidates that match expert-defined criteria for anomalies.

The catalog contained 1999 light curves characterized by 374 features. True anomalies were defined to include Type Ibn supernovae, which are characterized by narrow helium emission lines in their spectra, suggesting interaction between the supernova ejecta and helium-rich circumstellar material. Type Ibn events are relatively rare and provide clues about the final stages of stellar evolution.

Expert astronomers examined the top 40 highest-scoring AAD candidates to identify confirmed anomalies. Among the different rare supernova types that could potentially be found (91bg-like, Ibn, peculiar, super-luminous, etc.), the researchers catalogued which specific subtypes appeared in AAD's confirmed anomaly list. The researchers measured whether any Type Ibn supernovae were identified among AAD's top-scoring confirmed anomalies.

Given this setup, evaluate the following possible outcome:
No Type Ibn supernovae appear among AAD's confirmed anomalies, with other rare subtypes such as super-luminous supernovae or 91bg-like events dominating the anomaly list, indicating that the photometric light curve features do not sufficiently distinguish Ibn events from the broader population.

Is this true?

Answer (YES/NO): NO